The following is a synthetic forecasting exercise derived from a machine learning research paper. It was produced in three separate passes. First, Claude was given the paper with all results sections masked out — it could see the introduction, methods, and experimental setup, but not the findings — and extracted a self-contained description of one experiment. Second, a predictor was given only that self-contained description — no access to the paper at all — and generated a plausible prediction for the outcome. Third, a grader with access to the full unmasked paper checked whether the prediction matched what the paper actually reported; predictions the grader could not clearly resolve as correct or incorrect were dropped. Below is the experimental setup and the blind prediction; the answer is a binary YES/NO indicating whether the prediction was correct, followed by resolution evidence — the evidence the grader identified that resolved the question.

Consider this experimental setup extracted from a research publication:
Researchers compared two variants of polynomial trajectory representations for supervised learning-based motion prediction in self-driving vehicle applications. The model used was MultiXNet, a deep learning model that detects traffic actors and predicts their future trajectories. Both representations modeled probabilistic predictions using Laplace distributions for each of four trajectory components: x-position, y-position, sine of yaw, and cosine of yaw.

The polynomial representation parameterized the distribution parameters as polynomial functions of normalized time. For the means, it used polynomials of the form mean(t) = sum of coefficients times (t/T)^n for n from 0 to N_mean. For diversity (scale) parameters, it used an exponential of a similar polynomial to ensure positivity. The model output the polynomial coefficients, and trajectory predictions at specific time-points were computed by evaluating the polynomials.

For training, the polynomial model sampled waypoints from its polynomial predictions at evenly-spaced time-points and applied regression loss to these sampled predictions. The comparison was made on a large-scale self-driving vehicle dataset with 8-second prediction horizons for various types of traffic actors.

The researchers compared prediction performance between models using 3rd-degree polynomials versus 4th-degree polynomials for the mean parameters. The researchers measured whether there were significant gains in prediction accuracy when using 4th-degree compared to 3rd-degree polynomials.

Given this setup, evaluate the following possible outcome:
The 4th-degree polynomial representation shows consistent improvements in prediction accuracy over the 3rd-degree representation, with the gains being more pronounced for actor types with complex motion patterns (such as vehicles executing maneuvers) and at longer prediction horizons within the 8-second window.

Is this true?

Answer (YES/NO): NO